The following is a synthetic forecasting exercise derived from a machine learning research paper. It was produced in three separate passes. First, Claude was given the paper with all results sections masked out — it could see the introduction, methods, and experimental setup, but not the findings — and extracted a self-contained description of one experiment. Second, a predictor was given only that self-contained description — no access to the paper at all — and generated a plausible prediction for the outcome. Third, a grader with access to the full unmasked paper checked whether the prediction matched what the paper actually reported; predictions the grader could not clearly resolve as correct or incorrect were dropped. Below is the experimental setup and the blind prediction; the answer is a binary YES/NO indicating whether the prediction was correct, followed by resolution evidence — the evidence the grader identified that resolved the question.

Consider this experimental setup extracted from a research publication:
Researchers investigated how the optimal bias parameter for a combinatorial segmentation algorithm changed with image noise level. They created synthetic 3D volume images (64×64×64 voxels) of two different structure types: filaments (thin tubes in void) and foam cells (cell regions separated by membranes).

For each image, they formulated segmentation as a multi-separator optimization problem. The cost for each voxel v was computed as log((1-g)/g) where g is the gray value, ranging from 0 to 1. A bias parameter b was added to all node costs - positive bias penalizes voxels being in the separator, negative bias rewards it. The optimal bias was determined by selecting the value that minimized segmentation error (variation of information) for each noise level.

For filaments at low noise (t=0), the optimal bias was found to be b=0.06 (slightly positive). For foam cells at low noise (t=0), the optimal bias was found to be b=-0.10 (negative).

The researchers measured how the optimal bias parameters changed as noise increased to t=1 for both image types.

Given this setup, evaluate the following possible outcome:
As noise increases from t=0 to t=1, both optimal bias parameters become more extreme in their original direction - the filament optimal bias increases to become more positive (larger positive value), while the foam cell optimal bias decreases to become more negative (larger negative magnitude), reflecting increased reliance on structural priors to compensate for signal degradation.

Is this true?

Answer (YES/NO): NO